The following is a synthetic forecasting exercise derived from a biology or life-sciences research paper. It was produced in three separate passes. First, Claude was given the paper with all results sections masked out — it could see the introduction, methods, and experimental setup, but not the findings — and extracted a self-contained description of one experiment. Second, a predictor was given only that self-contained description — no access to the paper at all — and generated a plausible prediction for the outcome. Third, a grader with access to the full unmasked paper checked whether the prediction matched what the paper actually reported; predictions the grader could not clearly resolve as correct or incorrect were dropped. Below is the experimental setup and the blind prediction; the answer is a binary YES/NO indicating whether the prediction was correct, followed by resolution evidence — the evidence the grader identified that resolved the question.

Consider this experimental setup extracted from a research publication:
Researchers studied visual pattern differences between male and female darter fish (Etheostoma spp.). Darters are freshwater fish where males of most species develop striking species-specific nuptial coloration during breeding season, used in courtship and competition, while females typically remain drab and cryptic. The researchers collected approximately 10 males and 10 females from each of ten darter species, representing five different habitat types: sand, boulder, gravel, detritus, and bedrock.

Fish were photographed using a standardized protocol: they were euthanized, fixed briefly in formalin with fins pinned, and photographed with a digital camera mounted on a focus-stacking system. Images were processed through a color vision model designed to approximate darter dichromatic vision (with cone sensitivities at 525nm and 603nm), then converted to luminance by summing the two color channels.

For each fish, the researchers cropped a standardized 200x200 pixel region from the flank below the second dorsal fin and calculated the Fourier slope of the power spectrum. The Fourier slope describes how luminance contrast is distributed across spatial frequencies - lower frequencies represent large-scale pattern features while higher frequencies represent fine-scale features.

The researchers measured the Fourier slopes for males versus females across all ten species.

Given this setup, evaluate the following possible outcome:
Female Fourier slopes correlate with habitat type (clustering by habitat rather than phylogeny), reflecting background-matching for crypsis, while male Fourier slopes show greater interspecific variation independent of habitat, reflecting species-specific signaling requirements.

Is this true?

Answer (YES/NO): NO